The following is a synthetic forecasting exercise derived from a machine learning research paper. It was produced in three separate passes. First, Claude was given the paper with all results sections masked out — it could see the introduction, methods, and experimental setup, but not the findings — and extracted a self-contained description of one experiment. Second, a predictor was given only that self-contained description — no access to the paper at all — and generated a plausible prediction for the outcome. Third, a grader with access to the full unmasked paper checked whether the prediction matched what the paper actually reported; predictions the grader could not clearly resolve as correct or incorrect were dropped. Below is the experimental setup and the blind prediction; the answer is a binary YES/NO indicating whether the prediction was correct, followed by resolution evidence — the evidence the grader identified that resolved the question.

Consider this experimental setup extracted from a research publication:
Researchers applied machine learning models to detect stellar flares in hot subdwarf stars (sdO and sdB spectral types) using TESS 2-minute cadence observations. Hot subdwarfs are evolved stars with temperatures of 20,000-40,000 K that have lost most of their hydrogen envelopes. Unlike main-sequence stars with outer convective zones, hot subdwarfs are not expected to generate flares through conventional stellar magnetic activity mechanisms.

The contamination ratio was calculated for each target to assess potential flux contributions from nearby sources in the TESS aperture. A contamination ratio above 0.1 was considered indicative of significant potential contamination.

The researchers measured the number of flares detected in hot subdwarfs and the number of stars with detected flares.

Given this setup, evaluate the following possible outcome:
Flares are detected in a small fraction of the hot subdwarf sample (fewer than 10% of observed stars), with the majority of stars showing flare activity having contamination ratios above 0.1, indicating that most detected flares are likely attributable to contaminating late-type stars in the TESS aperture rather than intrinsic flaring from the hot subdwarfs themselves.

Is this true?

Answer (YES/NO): NO